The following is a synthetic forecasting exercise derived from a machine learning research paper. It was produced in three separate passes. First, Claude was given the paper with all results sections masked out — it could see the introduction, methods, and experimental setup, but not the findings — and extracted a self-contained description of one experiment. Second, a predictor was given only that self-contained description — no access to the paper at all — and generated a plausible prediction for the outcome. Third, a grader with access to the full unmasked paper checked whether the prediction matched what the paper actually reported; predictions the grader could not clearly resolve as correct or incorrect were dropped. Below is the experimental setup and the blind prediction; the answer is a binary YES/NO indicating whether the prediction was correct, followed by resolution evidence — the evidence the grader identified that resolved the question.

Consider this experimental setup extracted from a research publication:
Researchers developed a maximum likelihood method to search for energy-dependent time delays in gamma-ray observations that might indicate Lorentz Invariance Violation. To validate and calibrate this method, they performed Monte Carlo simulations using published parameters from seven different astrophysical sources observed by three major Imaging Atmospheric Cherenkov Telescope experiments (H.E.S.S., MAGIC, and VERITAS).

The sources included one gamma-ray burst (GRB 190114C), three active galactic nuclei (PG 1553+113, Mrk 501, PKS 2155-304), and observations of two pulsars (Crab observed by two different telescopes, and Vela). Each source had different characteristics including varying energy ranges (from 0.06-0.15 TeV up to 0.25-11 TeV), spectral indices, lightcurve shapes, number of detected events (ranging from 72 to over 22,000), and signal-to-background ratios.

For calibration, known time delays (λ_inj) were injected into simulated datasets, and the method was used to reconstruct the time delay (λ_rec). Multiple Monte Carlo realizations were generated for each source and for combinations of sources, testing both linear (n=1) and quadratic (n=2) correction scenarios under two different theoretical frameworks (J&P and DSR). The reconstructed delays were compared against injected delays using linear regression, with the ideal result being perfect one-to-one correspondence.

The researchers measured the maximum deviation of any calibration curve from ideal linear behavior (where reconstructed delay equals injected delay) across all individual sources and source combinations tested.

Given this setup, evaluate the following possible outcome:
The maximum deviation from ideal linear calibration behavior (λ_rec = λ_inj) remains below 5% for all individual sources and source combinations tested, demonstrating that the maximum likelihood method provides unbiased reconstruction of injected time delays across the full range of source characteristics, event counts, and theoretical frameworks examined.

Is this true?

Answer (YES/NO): NO